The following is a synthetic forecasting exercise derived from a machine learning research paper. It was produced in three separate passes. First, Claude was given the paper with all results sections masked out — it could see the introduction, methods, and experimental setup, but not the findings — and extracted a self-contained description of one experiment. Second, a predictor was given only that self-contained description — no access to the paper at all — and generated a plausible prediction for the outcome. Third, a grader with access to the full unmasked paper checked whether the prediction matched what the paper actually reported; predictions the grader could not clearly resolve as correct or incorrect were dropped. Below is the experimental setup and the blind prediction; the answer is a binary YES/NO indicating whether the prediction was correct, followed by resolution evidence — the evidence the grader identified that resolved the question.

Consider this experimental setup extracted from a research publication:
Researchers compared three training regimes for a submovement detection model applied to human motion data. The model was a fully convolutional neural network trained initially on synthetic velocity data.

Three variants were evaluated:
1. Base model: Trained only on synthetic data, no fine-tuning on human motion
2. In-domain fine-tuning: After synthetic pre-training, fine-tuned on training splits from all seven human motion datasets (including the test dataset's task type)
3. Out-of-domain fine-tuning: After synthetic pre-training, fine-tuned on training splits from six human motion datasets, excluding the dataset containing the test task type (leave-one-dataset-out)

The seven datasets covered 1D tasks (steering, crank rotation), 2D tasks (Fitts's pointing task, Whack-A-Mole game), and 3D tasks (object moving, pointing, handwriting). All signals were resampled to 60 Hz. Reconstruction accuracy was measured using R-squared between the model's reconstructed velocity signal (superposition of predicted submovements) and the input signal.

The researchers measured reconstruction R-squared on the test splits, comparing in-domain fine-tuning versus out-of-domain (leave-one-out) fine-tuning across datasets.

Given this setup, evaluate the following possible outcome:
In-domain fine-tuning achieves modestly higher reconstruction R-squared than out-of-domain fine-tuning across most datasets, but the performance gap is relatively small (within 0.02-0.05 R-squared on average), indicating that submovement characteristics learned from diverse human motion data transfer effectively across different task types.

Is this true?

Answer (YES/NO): NO